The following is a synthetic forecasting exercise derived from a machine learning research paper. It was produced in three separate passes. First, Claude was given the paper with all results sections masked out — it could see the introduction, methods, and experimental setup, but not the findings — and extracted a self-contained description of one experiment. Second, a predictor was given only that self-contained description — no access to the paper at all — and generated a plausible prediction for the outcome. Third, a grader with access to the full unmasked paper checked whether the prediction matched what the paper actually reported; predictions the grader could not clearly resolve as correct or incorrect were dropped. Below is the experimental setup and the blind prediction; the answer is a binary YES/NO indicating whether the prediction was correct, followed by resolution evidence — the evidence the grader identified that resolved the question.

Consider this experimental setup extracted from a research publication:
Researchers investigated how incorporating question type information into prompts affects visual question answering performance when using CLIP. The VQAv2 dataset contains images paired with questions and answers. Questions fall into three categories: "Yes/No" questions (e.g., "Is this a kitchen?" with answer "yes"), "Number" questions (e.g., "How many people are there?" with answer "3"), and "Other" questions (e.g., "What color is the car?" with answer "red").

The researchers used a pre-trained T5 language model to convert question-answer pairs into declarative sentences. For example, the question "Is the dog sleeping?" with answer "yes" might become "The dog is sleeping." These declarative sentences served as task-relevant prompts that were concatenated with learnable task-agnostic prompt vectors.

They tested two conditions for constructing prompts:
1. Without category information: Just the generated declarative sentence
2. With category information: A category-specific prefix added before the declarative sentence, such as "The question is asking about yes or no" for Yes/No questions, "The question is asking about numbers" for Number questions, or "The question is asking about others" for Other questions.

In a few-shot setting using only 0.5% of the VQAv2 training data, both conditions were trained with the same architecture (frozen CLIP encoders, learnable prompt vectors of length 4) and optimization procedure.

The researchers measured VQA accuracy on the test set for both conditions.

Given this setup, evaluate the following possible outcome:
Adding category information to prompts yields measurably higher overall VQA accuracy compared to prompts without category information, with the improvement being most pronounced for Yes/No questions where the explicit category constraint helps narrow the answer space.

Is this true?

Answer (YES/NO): NO